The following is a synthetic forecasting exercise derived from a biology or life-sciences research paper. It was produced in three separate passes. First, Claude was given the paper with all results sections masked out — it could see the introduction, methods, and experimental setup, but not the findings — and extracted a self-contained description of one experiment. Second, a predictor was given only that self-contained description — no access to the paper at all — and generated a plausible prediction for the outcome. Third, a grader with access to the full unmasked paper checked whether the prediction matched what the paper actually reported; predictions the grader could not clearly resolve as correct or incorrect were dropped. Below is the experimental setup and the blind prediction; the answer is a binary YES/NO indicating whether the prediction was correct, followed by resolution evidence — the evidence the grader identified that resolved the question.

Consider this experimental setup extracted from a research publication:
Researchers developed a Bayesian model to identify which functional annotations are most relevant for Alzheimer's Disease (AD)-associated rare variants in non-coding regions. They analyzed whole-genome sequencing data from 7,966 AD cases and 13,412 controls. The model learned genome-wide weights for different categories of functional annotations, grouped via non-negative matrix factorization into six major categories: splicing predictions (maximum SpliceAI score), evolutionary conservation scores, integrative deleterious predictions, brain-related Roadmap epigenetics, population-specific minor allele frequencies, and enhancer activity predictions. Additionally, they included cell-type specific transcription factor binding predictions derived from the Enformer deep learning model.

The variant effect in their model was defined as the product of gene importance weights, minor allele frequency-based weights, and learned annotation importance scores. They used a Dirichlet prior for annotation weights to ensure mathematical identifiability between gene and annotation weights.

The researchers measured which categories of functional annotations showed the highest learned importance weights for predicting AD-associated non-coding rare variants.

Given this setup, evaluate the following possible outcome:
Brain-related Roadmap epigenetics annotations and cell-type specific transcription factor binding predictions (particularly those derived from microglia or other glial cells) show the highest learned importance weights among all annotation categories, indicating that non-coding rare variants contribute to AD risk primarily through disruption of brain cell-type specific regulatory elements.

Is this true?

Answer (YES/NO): NO